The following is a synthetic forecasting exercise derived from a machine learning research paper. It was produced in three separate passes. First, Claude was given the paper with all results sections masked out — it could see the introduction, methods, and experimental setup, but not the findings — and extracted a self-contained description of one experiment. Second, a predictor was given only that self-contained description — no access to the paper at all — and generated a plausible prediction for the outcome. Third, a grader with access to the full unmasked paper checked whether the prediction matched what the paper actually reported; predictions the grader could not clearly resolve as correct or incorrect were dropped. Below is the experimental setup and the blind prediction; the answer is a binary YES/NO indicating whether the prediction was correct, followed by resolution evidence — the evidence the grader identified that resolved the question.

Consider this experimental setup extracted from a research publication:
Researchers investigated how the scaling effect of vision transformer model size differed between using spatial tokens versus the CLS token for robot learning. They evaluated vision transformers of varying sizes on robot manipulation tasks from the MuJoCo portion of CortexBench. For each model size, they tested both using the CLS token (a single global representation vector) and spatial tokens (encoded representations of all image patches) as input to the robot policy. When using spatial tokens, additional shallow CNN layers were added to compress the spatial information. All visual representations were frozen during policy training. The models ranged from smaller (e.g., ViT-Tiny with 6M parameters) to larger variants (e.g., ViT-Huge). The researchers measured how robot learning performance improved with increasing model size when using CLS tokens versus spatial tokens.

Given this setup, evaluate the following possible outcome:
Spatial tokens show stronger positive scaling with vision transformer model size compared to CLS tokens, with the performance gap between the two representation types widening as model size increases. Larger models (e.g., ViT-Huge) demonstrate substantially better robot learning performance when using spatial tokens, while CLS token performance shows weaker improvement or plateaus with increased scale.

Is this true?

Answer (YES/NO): NO